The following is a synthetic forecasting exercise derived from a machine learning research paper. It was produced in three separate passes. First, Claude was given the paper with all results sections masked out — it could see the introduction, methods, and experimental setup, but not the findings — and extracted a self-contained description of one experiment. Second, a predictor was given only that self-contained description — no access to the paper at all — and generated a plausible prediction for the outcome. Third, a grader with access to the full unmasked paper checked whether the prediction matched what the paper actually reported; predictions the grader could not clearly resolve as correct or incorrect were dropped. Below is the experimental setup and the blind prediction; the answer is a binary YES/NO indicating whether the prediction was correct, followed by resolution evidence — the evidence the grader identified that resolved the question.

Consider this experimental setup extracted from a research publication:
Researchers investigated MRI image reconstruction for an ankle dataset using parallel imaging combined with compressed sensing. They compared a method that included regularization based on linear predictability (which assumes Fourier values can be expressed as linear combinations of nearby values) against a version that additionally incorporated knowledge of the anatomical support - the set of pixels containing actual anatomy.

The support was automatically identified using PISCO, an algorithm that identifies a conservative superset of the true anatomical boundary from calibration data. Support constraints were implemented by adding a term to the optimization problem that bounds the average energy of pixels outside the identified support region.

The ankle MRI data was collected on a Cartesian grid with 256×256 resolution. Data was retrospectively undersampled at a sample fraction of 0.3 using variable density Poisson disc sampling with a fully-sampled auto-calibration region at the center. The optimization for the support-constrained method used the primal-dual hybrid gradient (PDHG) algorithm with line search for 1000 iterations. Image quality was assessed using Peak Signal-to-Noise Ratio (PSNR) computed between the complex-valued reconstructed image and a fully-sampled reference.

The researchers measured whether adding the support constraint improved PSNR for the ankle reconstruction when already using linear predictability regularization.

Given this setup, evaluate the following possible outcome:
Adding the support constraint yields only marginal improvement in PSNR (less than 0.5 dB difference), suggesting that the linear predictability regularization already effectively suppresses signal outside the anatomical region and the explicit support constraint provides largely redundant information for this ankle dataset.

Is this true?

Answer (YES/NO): YES